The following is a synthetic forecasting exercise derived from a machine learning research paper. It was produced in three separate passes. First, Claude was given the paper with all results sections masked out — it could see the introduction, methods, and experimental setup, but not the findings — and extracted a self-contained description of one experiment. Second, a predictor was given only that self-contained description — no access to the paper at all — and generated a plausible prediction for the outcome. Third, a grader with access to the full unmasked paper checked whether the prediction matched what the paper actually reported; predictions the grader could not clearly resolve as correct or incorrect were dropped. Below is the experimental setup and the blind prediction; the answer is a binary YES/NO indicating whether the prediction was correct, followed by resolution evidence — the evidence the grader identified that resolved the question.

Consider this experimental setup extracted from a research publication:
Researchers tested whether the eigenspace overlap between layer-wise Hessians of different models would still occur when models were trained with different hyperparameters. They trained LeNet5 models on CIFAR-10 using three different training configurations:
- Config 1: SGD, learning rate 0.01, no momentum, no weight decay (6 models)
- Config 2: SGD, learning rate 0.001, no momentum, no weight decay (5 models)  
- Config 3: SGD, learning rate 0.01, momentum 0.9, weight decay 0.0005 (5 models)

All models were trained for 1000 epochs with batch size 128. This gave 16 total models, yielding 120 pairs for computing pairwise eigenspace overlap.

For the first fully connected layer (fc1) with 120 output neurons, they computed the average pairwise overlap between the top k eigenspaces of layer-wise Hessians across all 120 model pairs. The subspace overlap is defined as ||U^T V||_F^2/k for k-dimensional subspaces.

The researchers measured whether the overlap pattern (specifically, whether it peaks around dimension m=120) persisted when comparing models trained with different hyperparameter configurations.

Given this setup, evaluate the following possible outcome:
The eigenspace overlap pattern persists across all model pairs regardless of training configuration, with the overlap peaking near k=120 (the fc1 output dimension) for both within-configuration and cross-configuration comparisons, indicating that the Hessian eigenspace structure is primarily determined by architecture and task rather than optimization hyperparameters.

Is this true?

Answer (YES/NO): YES